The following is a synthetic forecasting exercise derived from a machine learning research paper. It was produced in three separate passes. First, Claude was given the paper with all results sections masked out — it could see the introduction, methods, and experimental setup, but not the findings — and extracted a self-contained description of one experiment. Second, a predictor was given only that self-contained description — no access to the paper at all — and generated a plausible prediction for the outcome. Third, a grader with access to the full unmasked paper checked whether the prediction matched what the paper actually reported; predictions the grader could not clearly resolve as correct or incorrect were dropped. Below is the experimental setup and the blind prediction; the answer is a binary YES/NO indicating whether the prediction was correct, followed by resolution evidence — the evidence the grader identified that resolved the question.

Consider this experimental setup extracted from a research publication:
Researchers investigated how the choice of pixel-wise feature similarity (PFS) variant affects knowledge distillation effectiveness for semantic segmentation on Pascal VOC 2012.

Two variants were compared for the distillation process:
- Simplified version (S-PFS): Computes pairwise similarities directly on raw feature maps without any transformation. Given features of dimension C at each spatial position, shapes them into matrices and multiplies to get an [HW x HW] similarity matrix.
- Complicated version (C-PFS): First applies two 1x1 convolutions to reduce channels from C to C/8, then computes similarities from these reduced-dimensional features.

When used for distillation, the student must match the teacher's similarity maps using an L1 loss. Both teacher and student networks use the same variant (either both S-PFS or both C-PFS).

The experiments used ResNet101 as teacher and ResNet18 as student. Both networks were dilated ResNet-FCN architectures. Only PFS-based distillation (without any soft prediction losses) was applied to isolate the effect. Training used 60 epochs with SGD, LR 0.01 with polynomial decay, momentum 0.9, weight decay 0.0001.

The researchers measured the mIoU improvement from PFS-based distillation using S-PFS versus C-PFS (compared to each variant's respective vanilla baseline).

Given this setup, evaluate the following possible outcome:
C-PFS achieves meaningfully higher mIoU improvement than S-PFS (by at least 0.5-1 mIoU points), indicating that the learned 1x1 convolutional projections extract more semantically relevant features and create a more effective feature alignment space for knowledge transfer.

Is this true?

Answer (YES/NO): YES